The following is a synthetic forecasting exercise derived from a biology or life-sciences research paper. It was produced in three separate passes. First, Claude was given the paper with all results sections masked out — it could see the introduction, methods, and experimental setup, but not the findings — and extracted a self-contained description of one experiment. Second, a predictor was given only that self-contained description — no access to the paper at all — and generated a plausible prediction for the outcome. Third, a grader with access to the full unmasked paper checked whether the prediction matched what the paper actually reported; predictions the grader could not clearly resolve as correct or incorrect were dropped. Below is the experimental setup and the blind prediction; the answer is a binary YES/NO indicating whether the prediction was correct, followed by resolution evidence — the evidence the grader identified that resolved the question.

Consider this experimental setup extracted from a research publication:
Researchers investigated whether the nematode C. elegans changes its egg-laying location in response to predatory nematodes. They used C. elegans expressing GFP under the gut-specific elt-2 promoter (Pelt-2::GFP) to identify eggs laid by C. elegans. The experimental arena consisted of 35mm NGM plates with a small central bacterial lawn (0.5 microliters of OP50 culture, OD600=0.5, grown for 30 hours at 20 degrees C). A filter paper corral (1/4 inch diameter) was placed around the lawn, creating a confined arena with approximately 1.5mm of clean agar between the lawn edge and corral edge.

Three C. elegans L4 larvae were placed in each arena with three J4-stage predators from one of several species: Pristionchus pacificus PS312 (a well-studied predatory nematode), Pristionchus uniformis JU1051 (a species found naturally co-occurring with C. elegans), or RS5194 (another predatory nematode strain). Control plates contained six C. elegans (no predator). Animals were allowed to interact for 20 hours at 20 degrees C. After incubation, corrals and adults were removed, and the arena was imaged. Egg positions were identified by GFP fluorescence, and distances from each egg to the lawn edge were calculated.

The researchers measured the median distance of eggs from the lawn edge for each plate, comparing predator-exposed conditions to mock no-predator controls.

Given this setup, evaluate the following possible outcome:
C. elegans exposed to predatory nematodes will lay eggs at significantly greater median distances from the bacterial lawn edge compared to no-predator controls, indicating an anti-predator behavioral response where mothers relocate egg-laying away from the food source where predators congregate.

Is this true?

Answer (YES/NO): YES